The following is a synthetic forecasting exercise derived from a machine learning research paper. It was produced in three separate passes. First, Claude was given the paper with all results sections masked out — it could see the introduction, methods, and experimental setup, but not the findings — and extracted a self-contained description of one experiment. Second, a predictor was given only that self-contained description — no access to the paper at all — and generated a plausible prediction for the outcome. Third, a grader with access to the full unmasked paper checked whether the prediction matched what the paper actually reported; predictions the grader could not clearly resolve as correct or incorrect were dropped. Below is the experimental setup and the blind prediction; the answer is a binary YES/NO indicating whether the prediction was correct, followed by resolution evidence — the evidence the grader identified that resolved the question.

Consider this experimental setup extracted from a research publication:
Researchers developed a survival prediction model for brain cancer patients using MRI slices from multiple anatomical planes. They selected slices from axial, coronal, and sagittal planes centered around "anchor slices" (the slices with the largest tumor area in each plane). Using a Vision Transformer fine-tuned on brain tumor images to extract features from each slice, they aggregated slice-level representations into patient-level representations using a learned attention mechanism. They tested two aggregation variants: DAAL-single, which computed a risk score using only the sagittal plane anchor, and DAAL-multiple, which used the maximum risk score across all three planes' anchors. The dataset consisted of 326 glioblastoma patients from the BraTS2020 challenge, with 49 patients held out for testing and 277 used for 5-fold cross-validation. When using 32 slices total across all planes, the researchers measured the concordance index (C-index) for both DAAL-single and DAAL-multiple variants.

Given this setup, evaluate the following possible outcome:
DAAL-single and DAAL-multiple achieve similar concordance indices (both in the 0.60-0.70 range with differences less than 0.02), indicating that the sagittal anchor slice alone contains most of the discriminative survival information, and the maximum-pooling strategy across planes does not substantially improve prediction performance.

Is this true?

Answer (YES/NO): YES